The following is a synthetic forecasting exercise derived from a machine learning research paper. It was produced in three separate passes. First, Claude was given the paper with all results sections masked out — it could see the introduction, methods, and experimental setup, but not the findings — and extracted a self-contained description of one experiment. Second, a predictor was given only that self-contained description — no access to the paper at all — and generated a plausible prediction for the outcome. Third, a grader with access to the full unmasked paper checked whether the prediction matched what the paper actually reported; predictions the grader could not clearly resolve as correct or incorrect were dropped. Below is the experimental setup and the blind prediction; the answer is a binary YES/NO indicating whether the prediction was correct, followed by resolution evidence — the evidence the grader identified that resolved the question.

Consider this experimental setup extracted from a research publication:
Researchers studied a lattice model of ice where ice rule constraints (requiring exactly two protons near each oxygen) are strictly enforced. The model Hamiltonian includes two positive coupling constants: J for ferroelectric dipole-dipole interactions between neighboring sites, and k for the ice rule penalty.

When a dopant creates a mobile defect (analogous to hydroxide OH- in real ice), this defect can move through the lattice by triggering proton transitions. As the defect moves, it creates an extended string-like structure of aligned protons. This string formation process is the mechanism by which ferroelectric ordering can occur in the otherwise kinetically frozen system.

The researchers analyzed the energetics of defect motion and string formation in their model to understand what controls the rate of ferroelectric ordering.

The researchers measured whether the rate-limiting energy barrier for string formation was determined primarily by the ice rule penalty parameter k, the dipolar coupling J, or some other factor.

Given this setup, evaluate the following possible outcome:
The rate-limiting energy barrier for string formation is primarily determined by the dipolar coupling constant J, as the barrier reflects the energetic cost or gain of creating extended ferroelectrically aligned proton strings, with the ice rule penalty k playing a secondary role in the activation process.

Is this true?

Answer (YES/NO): YES